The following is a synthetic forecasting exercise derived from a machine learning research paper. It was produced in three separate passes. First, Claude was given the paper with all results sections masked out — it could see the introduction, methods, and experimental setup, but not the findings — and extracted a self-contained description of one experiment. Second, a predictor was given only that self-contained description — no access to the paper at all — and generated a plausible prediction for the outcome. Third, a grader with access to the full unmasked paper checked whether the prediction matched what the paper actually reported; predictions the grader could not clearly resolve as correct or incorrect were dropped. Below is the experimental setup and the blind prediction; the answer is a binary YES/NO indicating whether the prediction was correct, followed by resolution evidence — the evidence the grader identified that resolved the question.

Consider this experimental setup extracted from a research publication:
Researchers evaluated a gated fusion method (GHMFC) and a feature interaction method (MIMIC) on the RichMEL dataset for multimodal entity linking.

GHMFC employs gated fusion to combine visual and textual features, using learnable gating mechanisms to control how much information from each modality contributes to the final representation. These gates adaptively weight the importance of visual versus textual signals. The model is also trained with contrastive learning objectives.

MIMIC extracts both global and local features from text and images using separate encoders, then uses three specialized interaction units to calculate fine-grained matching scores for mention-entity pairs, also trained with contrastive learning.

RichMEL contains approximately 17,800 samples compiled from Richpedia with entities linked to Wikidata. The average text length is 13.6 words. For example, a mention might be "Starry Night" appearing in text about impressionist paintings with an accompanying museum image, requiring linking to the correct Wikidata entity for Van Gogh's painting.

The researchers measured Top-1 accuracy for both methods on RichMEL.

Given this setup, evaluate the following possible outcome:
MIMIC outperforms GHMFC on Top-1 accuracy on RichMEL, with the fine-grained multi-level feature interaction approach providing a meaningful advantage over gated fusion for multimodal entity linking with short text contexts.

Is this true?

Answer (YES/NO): YES